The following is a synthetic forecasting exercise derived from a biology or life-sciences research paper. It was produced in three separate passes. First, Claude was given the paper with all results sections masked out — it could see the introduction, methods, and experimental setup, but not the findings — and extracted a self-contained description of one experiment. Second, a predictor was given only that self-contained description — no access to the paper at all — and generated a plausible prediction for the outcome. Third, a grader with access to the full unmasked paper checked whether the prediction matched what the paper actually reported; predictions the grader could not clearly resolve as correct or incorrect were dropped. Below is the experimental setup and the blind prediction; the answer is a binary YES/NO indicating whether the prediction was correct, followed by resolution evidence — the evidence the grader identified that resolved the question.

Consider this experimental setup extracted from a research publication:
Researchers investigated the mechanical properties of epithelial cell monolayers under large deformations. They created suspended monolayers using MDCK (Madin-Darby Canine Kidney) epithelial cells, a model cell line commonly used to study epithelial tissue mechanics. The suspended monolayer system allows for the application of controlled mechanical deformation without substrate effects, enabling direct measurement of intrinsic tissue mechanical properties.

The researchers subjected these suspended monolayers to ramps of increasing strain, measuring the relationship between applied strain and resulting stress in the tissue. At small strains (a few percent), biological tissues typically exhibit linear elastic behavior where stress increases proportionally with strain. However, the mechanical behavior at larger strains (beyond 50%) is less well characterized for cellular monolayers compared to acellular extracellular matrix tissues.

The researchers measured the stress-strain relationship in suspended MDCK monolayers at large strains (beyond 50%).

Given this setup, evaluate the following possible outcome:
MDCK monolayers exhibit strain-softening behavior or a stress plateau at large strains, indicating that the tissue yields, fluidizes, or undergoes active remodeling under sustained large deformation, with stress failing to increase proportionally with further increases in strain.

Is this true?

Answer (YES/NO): NO